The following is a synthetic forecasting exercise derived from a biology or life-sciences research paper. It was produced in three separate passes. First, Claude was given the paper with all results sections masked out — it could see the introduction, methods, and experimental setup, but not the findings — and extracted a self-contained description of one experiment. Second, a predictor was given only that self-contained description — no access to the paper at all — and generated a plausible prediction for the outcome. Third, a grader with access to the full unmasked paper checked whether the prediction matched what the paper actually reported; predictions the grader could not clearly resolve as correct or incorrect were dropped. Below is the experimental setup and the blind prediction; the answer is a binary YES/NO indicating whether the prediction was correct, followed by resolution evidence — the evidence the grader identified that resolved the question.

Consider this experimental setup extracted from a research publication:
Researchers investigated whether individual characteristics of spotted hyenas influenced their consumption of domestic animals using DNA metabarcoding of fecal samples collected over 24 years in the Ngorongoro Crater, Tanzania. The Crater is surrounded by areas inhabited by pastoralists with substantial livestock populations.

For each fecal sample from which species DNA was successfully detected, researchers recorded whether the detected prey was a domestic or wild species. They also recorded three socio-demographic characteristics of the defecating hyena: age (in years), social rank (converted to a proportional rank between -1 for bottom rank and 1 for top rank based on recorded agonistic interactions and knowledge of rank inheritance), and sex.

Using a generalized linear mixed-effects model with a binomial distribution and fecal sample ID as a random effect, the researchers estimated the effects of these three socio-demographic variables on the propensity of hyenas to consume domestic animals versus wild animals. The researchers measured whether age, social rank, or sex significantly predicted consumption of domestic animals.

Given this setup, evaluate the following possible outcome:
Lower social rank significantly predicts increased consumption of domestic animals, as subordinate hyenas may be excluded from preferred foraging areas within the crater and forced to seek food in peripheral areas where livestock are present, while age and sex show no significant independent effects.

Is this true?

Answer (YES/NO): NO